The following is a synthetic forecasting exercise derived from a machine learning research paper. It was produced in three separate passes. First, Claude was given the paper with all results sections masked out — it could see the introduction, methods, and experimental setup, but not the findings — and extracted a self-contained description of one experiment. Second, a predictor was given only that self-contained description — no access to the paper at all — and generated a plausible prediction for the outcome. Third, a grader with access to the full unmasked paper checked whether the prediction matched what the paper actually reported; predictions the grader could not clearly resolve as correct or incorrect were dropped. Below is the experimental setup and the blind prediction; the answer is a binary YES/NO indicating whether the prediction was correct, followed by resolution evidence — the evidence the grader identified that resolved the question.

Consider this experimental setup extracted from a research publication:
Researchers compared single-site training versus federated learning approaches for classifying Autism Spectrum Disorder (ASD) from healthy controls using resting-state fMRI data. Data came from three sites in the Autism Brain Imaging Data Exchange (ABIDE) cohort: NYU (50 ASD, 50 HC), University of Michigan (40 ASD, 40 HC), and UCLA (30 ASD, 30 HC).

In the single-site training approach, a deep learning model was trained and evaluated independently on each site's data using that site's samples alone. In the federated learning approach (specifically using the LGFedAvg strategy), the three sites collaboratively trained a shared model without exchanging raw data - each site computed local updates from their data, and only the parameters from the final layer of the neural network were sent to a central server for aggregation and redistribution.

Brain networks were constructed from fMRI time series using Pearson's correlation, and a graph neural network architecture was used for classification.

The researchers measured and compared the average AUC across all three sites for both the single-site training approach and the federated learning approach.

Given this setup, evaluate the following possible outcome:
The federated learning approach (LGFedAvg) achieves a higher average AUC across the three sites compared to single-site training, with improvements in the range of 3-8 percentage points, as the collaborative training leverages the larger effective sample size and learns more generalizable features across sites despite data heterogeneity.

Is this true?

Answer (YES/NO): YES